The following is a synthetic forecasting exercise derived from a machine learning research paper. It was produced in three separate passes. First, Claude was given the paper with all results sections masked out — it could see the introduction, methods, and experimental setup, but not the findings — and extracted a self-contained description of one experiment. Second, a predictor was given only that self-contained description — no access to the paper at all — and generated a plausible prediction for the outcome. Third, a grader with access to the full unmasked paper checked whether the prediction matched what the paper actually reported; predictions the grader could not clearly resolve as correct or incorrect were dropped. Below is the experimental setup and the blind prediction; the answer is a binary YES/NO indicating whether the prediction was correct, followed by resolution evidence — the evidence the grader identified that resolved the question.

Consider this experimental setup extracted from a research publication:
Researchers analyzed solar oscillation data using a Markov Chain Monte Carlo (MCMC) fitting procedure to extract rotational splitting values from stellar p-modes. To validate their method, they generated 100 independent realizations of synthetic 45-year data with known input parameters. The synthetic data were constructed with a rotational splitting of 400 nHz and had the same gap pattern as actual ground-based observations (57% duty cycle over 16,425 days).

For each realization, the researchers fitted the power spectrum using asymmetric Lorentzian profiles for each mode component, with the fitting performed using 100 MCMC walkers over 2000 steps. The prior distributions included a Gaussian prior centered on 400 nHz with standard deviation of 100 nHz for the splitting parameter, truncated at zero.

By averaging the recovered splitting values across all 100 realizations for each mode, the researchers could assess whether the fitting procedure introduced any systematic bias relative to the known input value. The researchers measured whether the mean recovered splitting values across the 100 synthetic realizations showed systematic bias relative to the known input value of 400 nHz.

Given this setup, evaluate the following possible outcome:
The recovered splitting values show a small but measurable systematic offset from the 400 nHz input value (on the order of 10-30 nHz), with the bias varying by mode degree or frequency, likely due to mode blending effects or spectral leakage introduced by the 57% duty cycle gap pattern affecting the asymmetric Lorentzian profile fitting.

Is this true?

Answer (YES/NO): NO